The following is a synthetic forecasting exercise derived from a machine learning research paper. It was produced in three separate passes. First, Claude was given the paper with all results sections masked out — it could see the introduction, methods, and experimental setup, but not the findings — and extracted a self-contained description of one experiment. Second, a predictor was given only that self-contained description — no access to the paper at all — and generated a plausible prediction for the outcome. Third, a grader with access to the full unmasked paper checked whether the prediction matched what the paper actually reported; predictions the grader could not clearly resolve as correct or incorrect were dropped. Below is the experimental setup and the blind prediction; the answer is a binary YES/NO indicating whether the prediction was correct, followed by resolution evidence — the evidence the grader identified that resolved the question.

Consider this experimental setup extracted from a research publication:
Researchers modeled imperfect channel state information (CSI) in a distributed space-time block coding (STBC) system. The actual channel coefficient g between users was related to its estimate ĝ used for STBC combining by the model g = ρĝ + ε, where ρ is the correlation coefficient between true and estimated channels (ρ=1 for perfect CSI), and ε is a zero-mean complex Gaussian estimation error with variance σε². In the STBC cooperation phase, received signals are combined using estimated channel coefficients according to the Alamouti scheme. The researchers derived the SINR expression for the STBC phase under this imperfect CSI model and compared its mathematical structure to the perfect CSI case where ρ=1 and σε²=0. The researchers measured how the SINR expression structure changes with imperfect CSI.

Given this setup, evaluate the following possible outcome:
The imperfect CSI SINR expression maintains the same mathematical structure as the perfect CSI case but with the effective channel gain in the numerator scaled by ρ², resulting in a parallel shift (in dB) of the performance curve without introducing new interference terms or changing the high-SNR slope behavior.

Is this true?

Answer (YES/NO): NO